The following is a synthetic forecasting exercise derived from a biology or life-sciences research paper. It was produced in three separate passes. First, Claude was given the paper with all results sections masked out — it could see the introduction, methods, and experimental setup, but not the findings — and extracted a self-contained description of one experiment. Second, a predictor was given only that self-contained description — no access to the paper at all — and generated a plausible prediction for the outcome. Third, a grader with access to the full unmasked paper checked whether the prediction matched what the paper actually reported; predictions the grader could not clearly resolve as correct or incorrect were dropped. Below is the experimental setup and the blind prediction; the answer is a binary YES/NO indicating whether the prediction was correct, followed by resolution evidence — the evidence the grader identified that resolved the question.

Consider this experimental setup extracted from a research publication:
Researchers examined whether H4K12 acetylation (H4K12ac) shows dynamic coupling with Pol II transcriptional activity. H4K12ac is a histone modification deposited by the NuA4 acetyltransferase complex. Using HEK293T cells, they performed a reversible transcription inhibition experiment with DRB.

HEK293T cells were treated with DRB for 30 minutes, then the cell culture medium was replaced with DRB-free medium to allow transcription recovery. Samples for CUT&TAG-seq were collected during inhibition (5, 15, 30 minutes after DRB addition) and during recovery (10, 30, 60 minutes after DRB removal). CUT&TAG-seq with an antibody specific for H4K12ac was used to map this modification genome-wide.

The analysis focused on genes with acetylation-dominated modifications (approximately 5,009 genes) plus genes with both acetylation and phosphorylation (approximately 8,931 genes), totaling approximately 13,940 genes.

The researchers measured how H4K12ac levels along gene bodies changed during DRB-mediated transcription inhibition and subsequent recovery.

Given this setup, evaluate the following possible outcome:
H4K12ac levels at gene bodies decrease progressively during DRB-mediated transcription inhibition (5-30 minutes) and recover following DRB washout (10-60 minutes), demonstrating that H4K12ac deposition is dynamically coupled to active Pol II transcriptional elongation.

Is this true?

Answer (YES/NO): YES